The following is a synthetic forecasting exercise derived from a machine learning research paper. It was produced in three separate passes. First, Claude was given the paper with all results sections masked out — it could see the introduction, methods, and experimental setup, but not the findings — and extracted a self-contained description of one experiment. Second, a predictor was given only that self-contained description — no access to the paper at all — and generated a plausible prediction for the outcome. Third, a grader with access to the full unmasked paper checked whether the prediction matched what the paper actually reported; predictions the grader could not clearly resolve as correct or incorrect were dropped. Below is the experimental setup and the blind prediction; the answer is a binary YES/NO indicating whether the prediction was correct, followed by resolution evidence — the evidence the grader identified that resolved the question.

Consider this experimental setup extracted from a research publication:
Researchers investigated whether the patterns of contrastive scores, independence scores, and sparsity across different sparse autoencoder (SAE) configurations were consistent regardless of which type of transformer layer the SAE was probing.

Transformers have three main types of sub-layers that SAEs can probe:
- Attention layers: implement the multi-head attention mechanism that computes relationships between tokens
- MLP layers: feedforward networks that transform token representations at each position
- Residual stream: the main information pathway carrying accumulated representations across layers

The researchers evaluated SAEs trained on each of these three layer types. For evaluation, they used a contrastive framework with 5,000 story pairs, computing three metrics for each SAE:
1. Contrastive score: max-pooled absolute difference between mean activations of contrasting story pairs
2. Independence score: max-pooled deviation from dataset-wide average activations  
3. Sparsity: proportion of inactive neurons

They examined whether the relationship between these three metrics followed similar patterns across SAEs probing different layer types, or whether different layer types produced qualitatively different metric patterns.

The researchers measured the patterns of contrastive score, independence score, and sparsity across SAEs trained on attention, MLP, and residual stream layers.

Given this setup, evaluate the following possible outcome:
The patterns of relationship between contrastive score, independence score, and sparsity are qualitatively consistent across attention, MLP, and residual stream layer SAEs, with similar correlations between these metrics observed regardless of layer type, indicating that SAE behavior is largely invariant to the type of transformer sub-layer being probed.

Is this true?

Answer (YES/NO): YES